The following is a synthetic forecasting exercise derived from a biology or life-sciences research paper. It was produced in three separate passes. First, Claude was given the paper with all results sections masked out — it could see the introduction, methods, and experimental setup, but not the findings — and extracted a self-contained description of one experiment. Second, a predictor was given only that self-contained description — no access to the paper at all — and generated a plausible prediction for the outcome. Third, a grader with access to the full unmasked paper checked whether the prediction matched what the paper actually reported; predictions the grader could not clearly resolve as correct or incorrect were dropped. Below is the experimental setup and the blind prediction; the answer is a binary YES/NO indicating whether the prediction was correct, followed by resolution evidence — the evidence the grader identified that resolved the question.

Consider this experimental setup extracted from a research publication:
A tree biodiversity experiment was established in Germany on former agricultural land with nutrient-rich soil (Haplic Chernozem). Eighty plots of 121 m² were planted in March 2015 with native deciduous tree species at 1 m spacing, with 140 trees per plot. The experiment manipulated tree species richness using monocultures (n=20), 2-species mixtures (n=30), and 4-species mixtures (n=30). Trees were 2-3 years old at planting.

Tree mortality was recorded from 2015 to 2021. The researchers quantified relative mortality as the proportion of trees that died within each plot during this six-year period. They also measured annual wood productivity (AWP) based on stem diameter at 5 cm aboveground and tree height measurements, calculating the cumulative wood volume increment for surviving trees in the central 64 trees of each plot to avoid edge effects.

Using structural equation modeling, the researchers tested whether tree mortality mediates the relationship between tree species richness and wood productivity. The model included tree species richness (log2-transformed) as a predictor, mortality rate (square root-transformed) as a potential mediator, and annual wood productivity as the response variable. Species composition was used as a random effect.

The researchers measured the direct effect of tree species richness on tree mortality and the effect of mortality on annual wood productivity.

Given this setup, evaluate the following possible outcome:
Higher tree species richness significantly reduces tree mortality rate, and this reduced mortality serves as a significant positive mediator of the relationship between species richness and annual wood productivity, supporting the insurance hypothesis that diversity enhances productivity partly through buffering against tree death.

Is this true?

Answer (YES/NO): NO